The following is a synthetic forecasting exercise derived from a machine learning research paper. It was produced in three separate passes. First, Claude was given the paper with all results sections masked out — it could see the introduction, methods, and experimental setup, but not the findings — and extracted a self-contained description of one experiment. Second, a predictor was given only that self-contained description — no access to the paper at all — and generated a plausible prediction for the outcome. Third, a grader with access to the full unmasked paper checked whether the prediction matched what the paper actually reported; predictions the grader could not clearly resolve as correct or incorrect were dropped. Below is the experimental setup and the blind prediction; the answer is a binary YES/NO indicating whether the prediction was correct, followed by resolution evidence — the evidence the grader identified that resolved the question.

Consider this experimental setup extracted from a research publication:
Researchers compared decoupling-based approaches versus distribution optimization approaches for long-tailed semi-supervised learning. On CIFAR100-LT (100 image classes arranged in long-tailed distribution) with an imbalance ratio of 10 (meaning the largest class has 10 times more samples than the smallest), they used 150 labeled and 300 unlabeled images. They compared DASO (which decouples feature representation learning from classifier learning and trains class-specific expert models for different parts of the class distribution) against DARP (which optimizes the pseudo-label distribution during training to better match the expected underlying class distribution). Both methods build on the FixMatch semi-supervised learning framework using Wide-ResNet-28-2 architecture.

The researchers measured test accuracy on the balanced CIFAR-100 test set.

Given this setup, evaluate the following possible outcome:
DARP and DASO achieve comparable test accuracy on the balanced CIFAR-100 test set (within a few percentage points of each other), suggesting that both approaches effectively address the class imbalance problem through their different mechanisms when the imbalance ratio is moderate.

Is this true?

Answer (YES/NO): YES